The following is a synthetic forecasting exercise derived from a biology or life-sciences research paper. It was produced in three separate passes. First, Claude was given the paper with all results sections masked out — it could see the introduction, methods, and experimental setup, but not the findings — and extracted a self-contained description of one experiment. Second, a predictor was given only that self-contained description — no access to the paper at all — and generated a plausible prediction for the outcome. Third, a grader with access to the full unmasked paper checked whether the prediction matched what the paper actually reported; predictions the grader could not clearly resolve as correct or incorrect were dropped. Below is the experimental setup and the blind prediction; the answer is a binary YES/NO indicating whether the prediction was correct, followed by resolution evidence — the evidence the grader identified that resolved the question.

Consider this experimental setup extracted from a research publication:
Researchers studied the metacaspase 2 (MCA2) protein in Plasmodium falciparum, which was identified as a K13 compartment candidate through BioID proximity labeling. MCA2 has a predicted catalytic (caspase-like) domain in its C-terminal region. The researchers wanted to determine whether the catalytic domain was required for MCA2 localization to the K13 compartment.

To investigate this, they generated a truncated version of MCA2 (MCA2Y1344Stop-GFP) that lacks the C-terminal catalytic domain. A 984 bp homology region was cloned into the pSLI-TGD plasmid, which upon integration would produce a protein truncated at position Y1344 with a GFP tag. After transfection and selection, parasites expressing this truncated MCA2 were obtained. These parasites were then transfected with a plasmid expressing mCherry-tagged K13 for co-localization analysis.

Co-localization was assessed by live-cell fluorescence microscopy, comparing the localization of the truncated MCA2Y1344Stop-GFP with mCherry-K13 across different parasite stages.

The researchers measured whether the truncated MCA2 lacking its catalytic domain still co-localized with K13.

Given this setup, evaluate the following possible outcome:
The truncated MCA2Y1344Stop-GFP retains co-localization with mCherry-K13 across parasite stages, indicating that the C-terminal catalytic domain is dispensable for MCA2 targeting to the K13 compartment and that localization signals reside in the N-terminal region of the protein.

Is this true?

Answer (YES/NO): YES